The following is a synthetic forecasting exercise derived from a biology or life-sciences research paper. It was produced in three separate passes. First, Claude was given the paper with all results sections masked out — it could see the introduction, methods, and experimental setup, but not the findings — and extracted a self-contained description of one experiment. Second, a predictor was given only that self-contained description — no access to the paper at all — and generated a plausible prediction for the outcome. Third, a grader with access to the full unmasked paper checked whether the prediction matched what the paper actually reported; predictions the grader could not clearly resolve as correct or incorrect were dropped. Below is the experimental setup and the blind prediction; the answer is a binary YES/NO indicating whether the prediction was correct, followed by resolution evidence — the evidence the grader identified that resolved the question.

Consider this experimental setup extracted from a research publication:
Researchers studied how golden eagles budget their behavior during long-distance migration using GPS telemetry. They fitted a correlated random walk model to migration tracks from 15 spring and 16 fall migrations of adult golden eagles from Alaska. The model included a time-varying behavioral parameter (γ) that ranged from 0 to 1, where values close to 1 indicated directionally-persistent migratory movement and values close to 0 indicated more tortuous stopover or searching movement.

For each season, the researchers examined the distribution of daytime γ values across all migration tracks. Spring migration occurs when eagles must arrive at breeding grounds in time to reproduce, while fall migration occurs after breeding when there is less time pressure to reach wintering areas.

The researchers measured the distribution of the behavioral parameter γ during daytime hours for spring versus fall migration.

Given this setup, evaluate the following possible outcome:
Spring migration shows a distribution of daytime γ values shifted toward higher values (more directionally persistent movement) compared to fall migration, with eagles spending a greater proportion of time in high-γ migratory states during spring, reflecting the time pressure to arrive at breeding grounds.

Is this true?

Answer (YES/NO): YES